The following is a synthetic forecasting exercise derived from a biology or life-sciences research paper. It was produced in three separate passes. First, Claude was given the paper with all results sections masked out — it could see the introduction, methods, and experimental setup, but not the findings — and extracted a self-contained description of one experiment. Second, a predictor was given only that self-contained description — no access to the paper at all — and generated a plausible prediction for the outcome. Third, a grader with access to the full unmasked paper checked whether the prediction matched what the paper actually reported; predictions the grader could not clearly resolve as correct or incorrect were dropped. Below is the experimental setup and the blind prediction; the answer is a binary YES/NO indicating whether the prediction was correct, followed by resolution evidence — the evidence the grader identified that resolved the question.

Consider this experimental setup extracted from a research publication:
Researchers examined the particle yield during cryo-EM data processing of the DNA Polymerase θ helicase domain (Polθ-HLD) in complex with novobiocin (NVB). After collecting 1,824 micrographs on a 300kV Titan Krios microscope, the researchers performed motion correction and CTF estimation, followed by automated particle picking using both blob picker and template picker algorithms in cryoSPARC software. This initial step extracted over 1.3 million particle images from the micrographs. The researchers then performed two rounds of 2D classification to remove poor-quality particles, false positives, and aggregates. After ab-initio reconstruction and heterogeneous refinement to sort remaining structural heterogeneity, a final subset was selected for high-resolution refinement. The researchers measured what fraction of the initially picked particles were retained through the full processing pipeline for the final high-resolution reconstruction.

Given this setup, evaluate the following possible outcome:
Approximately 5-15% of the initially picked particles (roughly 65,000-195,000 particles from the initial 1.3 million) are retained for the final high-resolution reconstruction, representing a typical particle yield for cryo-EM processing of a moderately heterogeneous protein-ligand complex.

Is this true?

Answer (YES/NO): NO